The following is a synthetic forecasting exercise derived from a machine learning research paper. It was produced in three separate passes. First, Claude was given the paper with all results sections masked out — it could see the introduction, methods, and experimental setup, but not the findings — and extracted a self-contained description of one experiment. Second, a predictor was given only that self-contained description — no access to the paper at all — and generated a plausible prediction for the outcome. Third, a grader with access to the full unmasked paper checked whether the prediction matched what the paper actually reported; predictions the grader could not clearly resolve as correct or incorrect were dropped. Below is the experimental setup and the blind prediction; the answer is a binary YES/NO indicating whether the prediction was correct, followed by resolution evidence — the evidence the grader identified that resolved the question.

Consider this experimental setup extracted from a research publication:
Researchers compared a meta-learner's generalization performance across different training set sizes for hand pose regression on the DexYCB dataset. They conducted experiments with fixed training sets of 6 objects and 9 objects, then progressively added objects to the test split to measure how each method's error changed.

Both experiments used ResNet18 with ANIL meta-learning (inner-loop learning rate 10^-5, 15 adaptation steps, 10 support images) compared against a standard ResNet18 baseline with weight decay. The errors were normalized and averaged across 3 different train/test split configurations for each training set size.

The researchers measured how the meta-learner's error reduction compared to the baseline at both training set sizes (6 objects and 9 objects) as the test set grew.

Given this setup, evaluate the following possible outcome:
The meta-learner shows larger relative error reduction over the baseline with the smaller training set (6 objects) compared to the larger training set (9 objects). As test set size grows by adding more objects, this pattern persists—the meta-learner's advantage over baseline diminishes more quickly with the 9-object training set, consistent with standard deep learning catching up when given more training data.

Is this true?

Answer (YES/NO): YES